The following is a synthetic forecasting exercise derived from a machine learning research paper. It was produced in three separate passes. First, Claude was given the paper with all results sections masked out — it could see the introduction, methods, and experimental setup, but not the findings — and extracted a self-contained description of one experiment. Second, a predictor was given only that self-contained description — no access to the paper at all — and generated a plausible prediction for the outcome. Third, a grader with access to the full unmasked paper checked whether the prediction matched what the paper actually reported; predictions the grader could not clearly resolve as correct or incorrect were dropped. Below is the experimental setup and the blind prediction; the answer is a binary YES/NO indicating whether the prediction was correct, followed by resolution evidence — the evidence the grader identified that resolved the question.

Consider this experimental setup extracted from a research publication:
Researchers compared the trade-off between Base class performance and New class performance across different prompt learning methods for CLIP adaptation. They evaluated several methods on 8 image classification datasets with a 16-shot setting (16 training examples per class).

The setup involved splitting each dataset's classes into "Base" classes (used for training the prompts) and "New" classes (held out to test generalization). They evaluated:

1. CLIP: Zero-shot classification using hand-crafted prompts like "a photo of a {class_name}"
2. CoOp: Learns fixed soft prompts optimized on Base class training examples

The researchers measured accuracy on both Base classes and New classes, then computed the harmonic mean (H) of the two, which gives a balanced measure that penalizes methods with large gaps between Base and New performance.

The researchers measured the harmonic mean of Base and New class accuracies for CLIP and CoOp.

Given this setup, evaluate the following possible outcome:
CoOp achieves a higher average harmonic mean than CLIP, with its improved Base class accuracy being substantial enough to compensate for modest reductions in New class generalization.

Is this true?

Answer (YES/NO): YES